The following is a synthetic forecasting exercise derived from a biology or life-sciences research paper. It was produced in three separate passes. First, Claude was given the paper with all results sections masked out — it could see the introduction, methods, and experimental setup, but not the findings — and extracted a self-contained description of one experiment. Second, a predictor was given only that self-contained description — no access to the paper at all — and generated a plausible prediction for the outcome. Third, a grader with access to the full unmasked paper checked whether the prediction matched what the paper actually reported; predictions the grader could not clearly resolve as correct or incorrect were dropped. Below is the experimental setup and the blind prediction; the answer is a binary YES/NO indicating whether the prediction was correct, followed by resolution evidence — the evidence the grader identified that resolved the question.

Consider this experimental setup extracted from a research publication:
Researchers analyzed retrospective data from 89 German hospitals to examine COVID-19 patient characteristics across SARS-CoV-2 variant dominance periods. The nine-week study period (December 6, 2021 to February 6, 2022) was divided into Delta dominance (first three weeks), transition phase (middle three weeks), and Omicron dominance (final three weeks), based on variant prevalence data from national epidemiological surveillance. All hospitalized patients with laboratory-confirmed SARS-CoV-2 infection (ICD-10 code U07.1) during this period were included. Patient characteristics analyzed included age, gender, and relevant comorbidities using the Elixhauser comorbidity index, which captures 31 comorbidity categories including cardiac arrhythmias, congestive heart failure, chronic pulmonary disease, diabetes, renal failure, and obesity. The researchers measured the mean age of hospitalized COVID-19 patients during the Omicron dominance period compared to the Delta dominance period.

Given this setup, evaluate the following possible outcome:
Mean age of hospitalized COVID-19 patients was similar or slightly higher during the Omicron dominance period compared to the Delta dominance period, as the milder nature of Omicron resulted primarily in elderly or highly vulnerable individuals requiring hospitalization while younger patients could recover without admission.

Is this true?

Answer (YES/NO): NO